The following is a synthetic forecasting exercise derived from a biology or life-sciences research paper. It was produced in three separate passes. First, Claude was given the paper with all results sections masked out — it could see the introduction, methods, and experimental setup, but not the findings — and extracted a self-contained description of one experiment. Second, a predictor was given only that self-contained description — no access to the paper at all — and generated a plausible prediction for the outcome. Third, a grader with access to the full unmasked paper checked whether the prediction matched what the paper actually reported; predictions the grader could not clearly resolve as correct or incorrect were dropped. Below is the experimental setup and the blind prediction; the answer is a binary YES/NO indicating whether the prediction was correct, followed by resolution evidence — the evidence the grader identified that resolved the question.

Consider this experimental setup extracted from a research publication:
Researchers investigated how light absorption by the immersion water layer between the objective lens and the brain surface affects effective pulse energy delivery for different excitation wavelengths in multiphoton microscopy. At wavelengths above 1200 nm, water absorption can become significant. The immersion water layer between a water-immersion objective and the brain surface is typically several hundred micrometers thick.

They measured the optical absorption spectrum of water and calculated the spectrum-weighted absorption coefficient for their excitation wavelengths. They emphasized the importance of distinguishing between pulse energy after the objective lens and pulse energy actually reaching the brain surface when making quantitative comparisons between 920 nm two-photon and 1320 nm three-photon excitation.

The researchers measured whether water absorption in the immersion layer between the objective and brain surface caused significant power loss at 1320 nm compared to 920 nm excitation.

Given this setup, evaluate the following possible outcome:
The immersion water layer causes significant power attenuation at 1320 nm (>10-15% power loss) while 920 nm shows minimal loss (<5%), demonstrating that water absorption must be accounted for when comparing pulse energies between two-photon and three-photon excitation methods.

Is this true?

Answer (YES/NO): YES